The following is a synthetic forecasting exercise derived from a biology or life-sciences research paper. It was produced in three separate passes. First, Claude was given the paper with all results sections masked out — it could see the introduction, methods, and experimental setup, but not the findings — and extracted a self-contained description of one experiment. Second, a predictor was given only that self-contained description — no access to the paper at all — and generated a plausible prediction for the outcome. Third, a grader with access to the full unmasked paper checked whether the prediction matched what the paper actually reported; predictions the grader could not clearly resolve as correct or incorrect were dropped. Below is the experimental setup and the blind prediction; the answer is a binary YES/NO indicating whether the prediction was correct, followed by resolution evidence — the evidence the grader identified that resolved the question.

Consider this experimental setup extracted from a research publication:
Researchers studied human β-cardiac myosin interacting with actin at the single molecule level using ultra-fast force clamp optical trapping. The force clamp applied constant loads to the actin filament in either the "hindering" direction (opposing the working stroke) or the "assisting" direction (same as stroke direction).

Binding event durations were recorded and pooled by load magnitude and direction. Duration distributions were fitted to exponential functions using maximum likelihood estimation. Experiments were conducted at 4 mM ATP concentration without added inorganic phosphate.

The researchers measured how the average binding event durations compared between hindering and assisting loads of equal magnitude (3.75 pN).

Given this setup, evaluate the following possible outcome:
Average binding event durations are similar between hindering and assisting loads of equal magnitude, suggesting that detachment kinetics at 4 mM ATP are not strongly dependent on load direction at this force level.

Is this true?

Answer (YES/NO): NO